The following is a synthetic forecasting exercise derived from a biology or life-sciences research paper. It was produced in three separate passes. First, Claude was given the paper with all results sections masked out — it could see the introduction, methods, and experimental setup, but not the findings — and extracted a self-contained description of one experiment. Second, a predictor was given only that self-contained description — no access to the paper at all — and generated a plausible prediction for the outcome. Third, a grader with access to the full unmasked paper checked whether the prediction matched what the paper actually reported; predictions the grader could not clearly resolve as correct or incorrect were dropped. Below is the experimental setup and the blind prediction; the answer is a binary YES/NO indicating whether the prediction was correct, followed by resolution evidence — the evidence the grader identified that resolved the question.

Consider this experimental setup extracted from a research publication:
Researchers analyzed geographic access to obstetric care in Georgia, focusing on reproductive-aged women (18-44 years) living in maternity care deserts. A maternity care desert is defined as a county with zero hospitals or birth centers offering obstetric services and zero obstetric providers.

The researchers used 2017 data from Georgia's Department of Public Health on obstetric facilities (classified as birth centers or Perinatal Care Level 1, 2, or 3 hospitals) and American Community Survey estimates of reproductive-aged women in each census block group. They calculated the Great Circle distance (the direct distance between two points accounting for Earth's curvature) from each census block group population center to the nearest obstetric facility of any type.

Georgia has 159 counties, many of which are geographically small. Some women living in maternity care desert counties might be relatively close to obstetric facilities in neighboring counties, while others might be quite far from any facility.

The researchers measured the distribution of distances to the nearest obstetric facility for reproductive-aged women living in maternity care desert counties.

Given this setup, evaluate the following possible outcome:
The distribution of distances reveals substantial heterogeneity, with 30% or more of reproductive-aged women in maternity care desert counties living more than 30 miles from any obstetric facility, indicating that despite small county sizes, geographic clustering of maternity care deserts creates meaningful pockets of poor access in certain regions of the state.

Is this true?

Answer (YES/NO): NO